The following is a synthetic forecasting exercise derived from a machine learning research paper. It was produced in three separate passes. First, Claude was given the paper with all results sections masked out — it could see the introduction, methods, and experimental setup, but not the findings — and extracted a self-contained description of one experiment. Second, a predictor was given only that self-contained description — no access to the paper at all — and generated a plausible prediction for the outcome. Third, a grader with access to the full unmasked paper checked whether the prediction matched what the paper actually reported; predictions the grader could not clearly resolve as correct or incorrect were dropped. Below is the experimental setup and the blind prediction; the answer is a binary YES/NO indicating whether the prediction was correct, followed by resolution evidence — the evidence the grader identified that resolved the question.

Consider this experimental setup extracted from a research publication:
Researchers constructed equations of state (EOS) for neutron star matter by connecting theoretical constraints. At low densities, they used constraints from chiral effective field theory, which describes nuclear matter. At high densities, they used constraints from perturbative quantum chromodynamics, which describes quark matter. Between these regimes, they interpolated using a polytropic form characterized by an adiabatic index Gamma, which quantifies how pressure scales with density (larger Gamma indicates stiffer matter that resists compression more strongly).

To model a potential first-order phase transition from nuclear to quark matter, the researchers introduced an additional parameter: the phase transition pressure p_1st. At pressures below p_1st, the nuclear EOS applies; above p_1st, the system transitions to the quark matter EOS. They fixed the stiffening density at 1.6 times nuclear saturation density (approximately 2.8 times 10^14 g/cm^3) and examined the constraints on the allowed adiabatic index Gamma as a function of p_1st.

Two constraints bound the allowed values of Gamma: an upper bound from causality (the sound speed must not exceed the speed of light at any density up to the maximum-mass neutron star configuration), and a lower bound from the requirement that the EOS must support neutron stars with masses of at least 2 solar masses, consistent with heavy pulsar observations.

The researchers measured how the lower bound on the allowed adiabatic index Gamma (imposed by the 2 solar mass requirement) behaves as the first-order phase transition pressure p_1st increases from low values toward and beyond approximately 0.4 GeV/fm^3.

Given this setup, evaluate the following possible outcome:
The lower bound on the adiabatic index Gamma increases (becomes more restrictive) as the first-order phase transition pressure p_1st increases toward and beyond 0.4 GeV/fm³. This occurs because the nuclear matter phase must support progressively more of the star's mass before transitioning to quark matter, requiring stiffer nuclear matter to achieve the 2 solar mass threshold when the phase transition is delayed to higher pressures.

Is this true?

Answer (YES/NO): NO